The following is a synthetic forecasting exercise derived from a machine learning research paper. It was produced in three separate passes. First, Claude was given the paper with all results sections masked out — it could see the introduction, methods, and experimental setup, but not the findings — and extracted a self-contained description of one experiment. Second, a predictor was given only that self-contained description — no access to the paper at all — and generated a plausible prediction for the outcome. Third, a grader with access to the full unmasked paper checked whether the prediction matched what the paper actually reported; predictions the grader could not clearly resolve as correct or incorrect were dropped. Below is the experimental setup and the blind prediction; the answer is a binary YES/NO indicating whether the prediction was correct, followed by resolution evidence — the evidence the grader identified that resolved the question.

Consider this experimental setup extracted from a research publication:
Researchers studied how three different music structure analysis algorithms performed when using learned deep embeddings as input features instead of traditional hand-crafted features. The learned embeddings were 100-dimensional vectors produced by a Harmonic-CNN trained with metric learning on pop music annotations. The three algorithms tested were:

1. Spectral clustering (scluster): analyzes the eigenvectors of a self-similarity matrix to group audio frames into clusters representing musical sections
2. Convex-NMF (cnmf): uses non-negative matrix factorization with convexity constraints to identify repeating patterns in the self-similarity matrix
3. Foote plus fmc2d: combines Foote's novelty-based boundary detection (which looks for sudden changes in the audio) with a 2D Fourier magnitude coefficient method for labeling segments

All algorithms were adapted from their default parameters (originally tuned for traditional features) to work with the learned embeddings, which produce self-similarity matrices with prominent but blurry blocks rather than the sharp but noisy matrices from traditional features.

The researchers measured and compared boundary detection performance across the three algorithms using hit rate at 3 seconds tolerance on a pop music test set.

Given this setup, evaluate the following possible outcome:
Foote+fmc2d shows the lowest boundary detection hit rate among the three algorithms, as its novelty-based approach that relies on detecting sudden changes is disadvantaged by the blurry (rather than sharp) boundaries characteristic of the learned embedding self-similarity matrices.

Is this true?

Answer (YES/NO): NO